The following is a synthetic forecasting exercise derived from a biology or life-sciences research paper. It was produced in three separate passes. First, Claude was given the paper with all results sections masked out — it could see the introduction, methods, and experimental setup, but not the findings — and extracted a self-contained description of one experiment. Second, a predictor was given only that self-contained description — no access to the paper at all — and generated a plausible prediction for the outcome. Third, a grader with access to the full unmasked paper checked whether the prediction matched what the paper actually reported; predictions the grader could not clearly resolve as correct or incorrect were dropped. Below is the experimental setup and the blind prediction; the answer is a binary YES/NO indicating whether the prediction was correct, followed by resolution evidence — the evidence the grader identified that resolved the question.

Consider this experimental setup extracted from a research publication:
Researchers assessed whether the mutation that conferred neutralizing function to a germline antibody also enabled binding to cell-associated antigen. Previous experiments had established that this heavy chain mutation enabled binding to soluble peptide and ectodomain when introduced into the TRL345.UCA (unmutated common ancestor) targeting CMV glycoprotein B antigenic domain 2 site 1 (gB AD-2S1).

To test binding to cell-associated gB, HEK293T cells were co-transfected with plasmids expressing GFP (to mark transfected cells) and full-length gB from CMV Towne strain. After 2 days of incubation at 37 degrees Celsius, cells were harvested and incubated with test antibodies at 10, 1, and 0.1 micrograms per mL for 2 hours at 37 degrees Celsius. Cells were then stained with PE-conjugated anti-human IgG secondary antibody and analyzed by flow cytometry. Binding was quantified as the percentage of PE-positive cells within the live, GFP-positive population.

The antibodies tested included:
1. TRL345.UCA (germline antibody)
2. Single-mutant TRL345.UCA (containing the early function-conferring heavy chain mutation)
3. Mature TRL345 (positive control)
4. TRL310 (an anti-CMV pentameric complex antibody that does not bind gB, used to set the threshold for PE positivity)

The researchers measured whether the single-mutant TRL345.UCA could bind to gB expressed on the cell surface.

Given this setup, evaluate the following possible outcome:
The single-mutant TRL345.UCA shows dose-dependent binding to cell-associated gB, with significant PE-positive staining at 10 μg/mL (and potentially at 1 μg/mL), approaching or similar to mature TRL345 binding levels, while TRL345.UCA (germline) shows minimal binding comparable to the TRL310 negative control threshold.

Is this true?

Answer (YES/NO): NO